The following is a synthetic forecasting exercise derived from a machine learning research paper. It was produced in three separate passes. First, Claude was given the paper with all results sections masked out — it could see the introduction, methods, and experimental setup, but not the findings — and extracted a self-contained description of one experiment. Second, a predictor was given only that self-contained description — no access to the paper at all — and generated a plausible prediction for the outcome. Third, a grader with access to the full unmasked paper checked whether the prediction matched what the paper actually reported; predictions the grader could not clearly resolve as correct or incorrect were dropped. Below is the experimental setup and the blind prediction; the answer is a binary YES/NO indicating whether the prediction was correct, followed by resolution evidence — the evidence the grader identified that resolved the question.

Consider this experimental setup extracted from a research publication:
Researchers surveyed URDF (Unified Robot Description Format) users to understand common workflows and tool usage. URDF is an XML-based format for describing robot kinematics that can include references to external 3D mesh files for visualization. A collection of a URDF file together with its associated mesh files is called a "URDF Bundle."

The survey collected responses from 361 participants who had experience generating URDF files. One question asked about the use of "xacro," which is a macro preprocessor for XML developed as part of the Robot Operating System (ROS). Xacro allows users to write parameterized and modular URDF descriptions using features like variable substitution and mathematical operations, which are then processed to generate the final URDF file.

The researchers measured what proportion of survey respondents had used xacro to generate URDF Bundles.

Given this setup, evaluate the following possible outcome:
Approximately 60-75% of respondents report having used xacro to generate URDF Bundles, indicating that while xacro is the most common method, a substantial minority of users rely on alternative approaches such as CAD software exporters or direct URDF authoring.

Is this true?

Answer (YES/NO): NO